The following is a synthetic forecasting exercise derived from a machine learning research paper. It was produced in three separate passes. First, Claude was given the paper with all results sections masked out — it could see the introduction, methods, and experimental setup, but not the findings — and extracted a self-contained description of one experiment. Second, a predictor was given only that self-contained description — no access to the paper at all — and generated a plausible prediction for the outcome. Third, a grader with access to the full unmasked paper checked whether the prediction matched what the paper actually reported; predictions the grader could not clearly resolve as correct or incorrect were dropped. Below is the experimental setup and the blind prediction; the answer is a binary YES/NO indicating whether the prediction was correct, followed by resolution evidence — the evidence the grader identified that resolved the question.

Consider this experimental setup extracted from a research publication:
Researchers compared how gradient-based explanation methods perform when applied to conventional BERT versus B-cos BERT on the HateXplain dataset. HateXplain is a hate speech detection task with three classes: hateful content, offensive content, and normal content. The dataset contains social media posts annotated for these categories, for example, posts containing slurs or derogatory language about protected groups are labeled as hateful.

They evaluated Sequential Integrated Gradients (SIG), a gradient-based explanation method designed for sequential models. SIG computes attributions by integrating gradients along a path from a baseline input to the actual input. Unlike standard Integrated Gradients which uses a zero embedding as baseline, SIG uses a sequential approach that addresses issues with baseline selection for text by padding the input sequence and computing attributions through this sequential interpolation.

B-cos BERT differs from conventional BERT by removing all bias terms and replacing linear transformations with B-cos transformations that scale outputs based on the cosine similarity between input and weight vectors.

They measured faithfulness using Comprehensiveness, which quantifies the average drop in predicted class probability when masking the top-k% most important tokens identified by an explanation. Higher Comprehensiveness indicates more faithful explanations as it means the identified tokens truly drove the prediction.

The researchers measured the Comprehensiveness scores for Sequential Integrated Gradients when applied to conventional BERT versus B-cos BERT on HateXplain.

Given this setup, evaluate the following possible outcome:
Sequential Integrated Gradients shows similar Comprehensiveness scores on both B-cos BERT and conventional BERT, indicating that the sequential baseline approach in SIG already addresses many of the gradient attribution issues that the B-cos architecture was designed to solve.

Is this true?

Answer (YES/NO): YES